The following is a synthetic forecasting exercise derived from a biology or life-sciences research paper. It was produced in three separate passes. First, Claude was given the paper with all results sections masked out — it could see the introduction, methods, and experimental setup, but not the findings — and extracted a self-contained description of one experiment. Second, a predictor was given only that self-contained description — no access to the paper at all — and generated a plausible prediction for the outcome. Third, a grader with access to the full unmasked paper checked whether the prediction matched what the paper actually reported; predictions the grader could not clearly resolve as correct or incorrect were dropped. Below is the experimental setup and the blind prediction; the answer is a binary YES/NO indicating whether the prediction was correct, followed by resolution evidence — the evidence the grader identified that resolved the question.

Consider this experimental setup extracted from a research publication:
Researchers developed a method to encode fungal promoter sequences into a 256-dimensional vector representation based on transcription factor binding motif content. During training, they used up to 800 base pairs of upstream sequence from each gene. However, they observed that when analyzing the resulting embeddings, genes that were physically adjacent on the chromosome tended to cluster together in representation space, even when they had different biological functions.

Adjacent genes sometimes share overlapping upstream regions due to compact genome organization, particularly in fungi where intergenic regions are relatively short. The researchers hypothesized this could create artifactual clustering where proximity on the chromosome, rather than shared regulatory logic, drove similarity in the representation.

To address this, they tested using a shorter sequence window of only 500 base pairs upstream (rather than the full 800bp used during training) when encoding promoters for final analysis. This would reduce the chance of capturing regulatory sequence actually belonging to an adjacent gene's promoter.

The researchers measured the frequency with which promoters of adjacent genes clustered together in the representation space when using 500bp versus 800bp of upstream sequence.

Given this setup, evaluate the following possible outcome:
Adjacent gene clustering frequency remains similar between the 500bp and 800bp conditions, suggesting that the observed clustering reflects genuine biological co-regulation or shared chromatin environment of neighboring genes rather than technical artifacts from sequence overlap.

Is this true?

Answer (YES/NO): NO